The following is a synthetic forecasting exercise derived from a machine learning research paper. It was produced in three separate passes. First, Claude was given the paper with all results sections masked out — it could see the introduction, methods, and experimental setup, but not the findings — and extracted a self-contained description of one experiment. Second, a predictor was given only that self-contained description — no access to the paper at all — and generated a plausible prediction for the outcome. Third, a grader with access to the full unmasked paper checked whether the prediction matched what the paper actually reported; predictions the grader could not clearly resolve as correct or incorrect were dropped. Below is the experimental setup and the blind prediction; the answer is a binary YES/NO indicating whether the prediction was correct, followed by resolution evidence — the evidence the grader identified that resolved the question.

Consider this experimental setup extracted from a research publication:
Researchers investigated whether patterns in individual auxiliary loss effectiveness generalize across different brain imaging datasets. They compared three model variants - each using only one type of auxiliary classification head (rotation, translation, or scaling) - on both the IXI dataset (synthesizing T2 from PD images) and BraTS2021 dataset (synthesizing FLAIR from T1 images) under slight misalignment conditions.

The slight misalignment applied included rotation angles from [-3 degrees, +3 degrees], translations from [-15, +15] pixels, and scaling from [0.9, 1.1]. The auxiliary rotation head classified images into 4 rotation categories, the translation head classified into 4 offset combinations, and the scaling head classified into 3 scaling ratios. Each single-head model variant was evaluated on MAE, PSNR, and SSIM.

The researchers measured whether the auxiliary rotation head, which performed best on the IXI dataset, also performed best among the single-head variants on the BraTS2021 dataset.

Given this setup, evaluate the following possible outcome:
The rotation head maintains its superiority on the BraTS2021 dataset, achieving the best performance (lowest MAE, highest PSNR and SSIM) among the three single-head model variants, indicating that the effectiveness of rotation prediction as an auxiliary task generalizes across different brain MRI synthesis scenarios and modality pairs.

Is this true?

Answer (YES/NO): NO